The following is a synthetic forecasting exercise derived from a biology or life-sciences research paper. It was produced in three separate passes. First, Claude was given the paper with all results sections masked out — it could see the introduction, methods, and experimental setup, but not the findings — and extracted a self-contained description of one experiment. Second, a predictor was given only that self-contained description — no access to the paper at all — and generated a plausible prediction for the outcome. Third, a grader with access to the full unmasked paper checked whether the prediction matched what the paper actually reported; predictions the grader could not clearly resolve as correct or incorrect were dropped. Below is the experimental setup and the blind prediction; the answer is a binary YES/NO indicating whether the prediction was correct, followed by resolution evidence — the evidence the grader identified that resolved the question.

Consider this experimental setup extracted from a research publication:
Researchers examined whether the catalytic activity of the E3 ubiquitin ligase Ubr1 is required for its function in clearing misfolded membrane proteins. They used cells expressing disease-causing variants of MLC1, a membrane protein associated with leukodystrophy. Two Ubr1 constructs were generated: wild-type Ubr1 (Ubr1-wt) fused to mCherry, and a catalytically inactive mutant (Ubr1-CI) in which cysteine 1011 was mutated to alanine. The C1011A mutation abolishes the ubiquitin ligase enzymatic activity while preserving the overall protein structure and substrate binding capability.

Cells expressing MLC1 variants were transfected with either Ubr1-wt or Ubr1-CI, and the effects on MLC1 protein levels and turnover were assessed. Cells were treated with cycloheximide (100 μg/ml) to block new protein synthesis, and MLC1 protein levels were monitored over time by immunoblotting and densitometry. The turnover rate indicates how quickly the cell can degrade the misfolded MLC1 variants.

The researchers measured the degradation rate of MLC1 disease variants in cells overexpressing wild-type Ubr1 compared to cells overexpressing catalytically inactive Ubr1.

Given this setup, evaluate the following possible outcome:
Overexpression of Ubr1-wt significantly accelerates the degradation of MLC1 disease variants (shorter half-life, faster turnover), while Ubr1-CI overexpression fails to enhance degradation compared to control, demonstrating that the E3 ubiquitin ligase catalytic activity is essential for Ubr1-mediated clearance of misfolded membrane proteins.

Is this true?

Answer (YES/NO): YES